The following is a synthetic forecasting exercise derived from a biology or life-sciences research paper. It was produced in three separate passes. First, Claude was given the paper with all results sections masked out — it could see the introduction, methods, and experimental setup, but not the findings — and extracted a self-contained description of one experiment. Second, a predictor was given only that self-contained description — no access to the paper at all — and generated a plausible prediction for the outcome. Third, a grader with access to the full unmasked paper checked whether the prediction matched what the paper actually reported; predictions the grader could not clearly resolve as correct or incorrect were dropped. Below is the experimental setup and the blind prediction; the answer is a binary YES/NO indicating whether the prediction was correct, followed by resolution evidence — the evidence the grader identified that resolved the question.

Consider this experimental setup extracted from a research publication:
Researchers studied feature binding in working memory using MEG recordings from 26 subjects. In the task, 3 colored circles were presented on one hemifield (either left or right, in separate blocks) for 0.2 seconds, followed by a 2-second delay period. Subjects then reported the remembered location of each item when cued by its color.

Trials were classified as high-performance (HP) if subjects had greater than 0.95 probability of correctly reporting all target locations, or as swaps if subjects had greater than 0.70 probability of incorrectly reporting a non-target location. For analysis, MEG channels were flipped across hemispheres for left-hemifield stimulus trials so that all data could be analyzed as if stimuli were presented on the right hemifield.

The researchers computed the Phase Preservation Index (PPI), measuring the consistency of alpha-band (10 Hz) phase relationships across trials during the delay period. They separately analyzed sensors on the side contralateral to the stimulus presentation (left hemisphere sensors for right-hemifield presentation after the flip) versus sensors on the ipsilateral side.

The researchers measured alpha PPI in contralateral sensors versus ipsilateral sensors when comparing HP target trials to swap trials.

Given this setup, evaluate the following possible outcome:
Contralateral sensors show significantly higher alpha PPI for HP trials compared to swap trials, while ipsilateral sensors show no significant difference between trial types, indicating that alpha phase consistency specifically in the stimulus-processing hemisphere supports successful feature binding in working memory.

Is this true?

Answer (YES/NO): YES